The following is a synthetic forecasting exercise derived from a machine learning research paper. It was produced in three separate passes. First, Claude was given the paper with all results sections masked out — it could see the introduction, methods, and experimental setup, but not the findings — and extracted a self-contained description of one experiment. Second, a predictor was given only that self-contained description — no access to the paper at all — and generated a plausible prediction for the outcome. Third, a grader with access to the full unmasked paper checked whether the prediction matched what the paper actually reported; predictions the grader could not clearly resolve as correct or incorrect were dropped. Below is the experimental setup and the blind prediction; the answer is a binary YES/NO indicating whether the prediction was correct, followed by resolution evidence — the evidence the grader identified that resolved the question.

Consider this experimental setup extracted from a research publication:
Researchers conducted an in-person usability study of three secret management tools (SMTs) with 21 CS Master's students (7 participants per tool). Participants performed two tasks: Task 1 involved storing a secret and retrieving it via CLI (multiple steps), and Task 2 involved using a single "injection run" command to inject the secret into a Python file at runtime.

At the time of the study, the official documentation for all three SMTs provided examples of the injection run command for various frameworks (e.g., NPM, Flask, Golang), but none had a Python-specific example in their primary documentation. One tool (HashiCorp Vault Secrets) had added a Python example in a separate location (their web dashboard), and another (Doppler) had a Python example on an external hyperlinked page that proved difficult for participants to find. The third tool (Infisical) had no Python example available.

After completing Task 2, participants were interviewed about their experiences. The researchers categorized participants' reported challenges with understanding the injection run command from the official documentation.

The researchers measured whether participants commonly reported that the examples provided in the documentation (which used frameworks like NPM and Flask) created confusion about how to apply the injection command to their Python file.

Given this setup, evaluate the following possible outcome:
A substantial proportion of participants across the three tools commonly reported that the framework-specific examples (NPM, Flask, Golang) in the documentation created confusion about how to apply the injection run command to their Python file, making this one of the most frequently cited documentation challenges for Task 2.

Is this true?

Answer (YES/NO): NO